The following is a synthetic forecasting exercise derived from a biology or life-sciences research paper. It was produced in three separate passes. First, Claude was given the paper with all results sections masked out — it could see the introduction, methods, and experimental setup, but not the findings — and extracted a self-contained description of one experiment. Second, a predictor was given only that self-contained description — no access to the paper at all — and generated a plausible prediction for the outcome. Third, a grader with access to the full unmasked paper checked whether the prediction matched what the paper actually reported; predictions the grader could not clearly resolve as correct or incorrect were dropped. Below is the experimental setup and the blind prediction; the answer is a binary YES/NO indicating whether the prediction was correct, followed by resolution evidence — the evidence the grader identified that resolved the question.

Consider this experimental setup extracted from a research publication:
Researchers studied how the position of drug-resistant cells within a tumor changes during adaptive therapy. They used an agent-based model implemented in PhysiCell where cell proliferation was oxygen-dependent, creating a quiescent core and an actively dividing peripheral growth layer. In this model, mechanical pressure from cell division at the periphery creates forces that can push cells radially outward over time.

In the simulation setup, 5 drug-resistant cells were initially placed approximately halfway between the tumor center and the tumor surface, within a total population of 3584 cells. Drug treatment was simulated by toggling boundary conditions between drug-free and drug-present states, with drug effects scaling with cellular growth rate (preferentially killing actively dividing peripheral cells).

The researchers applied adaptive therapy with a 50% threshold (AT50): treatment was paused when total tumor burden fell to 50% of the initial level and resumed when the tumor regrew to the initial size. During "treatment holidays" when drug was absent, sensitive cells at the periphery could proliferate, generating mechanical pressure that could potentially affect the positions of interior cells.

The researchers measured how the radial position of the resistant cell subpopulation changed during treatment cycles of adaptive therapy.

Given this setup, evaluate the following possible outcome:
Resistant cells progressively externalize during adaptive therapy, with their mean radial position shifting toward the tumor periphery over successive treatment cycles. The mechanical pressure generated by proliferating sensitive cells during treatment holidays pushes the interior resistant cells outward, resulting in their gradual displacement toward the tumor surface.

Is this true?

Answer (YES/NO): YES